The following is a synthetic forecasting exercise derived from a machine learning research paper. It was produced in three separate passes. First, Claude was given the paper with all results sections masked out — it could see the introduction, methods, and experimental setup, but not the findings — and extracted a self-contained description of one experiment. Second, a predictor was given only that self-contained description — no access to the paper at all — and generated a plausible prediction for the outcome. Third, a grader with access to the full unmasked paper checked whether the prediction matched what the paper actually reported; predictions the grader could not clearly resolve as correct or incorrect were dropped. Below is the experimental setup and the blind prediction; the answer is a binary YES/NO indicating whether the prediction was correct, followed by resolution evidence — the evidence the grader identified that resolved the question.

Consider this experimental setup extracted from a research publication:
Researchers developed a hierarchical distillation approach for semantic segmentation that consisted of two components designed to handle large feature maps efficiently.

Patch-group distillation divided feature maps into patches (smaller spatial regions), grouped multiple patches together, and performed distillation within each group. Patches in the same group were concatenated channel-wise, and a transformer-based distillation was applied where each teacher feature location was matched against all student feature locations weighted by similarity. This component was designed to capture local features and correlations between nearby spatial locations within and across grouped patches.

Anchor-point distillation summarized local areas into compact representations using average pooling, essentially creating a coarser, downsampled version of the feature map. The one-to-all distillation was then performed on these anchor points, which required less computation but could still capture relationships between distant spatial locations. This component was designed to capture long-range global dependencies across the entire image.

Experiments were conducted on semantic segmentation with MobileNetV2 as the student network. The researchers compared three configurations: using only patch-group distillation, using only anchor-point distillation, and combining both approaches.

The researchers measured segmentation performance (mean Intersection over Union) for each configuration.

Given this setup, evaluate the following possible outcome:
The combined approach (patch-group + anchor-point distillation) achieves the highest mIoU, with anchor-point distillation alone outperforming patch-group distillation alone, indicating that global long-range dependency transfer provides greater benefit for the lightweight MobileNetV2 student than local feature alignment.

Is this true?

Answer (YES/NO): NO